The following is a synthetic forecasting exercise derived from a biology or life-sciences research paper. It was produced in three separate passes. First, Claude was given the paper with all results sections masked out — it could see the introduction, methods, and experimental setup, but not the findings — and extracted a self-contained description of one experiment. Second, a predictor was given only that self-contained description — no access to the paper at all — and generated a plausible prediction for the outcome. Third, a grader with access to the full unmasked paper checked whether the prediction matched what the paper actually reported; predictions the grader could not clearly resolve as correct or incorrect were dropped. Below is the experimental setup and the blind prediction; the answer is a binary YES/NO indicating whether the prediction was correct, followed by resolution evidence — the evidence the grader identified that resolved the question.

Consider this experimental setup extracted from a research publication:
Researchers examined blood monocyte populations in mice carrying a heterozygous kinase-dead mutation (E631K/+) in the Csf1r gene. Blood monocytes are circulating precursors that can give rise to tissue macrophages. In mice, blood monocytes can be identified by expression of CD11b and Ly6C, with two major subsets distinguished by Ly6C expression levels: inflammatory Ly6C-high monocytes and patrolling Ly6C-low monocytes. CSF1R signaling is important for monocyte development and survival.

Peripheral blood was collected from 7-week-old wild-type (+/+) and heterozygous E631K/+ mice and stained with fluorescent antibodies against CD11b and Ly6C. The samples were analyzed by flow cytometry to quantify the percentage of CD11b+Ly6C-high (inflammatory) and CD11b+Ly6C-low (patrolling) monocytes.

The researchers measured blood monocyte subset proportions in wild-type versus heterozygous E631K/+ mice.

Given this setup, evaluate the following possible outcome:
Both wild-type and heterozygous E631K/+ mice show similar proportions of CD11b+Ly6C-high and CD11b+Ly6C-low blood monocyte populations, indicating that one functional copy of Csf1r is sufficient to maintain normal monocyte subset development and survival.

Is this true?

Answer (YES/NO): YES